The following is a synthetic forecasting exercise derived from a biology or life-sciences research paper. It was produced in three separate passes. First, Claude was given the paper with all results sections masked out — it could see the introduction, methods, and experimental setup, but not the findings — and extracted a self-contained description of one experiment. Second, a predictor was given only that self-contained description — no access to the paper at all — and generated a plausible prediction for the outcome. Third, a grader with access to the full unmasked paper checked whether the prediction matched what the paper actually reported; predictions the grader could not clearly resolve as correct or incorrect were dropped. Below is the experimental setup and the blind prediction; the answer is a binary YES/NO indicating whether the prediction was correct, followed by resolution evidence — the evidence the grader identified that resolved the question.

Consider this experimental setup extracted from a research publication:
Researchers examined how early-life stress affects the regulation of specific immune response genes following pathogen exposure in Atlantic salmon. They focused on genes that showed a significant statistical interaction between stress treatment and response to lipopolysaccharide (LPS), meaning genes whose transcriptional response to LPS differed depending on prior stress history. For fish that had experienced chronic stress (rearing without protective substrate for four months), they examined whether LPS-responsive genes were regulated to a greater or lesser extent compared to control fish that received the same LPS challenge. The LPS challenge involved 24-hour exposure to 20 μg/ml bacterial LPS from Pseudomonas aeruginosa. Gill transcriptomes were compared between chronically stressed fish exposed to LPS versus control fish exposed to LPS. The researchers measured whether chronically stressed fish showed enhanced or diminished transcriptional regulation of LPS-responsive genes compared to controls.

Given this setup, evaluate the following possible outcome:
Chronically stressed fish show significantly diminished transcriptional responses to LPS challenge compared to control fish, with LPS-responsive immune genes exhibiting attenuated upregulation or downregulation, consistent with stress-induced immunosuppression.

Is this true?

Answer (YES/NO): YES